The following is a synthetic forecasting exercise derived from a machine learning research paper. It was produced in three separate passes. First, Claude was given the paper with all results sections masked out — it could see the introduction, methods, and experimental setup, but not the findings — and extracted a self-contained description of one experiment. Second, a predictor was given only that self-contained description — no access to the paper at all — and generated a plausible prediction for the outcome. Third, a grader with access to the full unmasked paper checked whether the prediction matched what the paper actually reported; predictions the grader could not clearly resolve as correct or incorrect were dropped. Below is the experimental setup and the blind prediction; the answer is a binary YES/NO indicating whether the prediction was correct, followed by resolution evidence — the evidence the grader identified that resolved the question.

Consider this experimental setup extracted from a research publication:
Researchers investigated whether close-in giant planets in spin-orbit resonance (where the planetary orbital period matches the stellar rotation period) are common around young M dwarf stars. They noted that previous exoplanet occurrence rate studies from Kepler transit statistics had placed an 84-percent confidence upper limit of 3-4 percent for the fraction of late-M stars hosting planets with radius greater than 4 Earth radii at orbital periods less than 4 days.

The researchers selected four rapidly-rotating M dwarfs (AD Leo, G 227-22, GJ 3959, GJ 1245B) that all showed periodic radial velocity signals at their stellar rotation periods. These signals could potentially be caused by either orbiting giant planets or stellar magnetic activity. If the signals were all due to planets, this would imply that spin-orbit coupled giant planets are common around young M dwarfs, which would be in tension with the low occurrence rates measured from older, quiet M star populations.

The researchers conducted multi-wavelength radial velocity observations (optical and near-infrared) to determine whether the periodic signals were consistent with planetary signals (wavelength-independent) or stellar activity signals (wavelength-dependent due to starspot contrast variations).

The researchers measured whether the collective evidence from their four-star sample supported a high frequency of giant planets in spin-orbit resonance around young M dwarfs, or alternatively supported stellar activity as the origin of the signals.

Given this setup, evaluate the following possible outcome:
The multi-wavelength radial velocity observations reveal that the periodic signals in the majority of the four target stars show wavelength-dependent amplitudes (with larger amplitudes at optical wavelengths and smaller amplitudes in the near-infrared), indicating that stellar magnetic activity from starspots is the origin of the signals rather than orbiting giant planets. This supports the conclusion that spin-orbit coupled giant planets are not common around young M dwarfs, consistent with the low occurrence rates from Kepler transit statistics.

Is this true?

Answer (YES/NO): YES